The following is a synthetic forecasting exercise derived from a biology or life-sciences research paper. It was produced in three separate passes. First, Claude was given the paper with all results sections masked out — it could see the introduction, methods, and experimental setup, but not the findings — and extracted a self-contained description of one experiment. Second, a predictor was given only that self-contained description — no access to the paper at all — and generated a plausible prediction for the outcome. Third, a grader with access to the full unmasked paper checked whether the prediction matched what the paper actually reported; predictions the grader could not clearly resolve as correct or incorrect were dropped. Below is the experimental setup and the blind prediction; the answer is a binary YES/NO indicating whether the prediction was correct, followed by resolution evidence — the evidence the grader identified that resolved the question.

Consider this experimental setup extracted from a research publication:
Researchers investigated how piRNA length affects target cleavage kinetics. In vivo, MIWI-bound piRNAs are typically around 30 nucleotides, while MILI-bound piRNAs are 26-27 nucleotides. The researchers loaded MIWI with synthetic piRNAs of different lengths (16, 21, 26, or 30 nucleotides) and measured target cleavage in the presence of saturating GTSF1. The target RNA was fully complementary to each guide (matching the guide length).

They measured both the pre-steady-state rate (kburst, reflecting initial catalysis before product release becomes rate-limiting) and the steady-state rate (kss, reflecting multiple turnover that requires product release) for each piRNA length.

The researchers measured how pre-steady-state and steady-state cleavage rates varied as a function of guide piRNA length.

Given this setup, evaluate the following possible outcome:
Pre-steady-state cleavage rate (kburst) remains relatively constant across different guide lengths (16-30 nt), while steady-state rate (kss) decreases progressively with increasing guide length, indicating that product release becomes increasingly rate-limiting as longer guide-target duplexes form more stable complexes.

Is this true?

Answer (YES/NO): NO